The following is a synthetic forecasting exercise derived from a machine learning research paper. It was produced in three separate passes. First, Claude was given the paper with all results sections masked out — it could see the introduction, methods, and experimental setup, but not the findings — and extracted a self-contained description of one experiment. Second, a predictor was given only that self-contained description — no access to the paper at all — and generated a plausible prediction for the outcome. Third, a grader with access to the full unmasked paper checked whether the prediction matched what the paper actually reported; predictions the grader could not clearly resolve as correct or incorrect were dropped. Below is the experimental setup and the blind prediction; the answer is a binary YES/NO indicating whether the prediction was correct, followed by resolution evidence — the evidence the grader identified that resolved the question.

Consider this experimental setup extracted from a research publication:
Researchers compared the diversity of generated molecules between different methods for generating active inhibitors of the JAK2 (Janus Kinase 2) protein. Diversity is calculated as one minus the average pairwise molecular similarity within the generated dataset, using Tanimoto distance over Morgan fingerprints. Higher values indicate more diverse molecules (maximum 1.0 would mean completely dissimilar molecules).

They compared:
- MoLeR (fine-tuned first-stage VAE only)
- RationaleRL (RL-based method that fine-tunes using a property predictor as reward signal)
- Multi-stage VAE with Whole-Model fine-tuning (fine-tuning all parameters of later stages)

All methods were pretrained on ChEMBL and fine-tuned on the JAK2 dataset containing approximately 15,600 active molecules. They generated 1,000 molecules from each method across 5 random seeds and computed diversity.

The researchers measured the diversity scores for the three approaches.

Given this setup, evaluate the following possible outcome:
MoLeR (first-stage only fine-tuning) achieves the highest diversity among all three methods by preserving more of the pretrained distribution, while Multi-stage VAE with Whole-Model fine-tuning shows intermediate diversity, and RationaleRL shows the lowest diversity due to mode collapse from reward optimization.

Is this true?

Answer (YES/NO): YES